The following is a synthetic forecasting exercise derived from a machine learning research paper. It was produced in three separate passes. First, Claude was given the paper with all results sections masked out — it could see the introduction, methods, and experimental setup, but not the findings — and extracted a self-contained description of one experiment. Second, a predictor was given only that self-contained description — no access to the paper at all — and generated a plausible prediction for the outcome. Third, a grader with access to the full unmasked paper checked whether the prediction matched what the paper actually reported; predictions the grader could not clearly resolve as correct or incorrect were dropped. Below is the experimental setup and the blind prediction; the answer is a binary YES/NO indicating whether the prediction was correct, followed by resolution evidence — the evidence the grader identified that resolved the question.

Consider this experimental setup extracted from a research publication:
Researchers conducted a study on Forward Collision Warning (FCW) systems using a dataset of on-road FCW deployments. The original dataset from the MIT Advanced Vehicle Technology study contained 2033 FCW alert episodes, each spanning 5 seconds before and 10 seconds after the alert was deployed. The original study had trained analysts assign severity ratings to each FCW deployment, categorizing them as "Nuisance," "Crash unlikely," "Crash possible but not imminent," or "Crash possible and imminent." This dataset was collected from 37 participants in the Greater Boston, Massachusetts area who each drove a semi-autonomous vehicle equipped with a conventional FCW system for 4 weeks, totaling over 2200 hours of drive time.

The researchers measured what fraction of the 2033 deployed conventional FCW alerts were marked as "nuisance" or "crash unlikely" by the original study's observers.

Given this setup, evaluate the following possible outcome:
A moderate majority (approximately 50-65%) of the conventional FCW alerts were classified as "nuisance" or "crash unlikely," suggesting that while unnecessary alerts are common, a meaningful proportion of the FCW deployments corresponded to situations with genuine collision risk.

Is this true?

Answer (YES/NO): NO